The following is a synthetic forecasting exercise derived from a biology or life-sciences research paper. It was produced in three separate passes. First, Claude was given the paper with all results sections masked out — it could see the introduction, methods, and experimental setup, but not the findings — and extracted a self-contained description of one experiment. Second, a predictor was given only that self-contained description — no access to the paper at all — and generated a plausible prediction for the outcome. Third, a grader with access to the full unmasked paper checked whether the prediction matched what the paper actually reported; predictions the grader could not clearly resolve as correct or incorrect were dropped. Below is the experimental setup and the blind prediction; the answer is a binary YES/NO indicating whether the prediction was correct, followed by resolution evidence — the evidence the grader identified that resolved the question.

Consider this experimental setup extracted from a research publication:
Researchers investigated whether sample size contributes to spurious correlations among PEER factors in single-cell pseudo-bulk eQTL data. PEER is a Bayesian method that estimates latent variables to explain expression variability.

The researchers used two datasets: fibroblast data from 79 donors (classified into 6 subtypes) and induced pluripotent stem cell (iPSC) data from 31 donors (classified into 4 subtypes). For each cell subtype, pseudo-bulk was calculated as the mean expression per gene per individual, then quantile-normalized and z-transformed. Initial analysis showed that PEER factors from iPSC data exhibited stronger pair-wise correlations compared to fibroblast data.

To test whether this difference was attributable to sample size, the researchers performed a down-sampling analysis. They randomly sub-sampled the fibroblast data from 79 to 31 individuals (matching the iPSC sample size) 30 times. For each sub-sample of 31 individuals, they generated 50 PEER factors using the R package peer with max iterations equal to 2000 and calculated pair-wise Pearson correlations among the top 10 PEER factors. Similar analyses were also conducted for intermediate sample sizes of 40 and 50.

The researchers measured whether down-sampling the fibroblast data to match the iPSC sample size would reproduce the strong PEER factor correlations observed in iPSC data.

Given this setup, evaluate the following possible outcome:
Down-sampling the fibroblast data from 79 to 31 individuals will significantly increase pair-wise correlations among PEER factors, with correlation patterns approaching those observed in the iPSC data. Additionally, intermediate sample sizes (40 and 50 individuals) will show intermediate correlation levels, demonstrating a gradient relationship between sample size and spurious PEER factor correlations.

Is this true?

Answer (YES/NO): YES